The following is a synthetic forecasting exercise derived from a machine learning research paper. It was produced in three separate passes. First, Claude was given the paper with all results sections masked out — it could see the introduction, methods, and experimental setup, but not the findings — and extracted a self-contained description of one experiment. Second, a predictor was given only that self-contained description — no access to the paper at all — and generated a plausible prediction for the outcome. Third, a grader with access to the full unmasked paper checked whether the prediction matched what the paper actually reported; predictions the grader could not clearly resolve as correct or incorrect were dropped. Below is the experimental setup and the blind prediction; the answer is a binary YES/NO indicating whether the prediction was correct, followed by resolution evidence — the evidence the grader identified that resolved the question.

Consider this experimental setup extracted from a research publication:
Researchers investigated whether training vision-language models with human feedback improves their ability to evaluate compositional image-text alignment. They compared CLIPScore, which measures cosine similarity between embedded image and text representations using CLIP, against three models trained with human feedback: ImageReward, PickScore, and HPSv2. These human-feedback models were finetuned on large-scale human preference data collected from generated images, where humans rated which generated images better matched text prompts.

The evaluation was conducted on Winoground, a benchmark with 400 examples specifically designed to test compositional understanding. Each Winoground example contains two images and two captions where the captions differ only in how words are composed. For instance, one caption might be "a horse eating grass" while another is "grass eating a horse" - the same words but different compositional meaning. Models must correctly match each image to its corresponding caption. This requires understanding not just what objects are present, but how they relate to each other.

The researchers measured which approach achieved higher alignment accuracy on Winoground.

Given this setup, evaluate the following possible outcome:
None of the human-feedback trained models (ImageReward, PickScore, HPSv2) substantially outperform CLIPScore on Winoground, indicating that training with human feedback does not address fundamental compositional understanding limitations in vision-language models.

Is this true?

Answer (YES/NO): NO